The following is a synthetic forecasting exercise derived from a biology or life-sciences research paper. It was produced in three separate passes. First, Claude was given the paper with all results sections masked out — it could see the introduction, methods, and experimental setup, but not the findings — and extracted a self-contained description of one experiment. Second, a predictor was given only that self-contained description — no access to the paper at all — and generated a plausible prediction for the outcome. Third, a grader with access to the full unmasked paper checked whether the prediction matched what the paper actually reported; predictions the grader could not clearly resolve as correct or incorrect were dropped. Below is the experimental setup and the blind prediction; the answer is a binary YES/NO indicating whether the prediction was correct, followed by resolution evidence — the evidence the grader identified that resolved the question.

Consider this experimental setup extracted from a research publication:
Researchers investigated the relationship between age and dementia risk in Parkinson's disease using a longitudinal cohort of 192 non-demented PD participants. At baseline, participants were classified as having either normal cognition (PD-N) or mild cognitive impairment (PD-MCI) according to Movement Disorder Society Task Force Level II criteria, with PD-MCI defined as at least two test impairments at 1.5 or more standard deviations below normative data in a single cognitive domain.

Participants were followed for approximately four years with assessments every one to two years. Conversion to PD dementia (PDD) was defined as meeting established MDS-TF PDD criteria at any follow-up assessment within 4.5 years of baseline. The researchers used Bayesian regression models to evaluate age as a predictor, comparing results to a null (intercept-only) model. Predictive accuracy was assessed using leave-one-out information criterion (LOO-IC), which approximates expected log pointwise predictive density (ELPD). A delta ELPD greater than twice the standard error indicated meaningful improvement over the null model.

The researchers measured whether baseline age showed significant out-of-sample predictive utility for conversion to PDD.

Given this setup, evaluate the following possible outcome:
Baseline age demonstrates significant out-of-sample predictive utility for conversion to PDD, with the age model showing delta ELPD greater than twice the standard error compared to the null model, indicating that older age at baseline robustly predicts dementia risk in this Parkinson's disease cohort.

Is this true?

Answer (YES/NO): YES